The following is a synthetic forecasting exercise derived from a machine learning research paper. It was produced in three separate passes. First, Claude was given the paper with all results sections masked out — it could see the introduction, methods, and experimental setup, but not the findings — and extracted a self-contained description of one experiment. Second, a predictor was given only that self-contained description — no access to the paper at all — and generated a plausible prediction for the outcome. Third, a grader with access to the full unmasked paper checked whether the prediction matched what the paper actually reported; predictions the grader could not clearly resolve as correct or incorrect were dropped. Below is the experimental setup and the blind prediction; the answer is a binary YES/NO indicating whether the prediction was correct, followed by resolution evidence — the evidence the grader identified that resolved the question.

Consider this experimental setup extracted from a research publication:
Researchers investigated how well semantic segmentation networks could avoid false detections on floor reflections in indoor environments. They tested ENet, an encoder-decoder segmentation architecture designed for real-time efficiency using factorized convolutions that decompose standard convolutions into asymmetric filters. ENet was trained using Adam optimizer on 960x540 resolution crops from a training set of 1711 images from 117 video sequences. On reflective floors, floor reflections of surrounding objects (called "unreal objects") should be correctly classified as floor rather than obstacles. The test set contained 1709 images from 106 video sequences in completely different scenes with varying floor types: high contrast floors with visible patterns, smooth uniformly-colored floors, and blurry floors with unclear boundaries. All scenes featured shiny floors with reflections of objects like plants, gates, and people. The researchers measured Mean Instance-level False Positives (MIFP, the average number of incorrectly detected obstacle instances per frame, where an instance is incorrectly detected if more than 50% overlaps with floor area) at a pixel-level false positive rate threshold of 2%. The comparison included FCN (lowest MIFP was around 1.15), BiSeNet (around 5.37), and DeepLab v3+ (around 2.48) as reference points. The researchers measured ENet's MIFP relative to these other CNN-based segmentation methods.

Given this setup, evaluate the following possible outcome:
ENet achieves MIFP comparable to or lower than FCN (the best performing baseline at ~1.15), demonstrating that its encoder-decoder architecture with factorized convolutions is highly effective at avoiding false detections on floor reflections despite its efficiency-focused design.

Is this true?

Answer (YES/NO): NO